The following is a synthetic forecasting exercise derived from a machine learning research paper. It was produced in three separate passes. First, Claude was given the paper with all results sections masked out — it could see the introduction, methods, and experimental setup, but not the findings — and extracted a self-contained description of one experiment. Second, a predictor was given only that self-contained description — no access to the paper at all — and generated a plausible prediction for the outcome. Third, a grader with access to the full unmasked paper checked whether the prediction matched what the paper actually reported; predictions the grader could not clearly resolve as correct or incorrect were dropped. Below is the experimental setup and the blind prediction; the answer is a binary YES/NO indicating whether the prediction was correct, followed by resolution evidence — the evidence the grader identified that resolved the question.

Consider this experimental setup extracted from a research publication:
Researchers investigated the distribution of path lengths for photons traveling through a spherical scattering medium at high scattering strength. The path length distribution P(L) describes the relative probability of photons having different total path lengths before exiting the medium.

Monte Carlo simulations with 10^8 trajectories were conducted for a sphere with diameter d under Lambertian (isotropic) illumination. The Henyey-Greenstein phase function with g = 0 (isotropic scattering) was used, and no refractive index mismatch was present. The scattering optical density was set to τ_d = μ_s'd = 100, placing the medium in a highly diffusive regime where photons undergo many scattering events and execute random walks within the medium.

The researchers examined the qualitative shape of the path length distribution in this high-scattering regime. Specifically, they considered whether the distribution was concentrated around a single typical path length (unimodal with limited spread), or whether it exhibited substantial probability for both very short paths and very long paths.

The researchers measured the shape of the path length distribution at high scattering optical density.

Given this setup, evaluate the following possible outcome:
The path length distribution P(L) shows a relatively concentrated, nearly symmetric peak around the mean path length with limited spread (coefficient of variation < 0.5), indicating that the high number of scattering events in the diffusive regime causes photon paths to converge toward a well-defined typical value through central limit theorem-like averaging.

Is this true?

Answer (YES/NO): NO